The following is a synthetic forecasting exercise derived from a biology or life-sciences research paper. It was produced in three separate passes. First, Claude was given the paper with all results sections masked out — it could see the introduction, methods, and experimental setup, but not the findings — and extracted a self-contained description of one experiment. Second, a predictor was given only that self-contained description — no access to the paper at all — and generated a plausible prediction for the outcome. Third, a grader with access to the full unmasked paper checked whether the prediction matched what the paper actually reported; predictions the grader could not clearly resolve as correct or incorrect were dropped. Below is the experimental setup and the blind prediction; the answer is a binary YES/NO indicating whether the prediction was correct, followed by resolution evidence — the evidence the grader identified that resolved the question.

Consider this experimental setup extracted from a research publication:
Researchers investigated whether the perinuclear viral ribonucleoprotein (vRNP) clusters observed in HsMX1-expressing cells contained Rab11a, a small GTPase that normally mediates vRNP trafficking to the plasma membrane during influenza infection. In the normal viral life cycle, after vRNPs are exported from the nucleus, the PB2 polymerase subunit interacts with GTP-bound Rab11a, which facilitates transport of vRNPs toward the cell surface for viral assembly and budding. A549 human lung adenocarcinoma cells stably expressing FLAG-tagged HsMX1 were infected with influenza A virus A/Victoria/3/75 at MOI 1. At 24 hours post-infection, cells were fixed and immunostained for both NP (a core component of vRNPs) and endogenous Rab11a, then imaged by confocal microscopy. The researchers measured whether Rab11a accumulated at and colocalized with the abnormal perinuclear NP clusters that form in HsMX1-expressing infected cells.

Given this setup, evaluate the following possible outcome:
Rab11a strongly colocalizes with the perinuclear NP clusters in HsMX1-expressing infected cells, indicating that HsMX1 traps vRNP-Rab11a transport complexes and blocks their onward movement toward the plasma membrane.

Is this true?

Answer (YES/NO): YES